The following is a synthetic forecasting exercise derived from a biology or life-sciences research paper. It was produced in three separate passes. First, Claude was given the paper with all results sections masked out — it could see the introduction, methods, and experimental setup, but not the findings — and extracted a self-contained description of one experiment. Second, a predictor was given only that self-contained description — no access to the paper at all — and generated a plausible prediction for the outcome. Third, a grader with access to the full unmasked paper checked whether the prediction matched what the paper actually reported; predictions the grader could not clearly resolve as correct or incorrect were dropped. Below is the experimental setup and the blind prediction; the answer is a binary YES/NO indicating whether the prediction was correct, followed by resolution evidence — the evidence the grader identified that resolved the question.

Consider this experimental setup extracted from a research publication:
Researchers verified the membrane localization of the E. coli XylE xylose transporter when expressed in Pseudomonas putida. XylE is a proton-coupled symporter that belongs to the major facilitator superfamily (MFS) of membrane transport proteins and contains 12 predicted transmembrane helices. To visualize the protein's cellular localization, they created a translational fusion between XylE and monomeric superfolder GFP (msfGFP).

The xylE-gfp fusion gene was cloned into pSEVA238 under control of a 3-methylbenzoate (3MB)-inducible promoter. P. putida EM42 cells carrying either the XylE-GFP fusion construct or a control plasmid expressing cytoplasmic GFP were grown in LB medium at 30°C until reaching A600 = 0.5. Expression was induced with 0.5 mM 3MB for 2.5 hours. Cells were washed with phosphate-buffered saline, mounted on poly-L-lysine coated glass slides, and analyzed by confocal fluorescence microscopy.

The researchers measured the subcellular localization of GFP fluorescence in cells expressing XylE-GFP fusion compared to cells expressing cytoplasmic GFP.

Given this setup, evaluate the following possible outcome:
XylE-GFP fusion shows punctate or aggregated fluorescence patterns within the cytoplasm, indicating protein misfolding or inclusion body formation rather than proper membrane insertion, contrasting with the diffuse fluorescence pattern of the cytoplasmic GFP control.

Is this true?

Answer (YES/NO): NO